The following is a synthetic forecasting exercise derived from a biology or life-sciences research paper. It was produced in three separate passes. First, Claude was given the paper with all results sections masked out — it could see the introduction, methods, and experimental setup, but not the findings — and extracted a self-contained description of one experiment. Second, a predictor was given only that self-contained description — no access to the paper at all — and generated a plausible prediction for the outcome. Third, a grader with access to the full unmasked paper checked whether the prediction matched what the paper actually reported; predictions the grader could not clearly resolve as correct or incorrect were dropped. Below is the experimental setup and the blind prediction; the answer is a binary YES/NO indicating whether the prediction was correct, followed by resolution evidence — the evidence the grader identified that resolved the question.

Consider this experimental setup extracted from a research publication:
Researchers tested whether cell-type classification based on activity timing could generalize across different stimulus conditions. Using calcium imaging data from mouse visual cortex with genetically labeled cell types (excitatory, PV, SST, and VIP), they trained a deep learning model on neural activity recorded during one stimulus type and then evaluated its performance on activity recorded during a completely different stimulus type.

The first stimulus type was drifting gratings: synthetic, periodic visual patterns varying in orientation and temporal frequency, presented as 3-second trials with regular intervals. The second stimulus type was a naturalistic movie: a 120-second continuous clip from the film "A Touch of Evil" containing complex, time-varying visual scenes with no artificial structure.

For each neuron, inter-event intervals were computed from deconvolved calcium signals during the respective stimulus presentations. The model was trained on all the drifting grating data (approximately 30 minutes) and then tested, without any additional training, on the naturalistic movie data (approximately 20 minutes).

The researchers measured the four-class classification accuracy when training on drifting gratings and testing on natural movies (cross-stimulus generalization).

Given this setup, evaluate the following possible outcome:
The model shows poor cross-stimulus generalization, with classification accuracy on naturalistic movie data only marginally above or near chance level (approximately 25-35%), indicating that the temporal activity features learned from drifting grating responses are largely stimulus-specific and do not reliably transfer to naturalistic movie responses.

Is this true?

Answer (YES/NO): NO